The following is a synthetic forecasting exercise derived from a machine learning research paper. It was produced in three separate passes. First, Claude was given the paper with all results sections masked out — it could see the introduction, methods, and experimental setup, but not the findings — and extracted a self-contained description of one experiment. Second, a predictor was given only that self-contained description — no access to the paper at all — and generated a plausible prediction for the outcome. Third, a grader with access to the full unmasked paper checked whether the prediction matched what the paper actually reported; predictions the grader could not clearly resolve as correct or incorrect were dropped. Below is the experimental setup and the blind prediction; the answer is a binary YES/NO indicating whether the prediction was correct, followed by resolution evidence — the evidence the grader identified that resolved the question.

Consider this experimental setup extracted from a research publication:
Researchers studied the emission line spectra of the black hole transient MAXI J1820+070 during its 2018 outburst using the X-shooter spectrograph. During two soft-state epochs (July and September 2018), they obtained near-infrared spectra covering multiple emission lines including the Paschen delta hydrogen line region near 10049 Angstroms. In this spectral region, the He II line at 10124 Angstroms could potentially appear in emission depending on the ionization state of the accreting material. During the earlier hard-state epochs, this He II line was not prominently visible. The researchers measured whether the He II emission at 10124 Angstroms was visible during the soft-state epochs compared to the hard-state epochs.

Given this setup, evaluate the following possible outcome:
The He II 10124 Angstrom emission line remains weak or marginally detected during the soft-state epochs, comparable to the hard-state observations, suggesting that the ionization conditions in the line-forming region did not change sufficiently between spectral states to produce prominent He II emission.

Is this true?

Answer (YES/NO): NO